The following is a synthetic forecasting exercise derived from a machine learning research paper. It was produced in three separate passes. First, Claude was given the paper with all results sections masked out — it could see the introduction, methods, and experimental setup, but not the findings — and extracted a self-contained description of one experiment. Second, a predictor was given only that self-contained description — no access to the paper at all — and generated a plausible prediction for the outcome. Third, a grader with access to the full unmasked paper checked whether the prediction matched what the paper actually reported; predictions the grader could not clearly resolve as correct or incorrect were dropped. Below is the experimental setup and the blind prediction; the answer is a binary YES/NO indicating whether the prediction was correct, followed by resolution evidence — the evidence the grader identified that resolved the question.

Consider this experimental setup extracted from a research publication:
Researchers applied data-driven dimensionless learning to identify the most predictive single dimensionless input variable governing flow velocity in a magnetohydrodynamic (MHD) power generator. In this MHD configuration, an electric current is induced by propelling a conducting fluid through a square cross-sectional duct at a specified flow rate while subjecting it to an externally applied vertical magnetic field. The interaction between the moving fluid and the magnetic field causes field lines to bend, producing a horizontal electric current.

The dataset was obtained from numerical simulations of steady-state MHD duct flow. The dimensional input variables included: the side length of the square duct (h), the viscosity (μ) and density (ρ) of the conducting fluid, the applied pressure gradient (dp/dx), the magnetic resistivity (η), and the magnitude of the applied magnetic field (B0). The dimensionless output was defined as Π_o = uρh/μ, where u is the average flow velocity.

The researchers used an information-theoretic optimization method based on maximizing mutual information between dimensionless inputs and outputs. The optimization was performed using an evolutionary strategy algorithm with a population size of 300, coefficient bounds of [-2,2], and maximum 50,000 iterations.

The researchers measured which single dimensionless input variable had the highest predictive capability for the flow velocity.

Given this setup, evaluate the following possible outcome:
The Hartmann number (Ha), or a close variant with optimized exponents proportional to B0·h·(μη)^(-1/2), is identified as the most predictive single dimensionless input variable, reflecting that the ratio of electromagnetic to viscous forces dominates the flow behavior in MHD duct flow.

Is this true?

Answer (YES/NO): NO